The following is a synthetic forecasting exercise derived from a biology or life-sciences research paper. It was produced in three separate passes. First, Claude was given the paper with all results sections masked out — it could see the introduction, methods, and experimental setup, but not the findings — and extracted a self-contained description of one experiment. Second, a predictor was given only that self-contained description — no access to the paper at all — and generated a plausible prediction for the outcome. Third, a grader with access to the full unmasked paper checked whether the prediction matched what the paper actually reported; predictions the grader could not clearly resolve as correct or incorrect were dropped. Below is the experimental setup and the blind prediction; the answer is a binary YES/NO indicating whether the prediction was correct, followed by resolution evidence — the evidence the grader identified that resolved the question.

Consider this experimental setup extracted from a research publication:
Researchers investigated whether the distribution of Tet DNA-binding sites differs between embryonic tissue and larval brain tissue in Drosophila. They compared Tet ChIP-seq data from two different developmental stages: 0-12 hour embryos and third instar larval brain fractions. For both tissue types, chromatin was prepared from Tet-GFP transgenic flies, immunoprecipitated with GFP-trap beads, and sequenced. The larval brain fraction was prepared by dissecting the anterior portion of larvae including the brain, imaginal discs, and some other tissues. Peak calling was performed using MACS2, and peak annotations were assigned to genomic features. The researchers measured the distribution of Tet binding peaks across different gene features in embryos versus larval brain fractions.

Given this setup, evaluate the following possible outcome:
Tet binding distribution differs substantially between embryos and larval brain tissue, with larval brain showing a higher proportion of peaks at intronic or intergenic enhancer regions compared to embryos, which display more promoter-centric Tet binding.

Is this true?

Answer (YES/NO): NO